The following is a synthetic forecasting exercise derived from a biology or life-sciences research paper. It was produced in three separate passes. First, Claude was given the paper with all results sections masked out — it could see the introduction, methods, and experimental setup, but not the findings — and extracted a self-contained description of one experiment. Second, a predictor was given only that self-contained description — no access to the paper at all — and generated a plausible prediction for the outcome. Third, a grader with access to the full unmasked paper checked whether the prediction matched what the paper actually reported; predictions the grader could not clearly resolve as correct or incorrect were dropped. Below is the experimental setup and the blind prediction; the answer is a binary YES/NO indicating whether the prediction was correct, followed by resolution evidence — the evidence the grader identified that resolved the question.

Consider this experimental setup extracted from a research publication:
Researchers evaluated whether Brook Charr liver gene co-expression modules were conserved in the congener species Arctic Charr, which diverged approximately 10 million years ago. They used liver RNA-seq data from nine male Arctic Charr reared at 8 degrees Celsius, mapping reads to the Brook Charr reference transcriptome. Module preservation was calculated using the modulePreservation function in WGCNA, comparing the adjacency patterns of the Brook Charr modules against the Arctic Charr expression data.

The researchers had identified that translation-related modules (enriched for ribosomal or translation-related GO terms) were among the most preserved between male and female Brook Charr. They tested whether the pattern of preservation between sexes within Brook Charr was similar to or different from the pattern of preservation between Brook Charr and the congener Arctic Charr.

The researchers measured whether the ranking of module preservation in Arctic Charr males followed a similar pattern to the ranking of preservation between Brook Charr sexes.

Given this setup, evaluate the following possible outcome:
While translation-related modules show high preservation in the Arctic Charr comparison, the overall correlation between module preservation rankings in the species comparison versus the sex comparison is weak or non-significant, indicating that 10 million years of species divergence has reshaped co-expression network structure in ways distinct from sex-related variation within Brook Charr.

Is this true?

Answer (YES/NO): NO